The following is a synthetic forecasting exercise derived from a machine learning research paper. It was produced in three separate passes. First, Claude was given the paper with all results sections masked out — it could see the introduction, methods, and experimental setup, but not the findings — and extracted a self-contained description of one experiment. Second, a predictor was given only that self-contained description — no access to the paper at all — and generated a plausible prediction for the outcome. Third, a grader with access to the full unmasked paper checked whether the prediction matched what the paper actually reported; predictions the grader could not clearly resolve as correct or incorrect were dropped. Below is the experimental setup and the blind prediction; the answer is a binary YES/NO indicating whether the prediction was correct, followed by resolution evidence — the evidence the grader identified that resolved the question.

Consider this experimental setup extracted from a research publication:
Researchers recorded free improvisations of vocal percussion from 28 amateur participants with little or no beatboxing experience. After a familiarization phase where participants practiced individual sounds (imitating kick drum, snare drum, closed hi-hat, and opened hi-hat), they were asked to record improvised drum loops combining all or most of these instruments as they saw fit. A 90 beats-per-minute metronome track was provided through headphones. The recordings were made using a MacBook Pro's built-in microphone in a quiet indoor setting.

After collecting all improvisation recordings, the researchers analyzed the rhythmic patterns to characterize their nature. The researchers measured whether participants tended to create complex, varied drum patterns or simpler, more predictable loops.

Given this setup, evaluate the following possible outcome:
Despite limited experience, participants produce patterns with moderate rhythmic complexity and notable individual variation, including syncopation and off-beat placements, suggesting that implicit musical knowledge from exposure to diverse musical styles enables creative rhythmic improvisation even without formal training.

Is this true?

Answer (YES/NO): NO